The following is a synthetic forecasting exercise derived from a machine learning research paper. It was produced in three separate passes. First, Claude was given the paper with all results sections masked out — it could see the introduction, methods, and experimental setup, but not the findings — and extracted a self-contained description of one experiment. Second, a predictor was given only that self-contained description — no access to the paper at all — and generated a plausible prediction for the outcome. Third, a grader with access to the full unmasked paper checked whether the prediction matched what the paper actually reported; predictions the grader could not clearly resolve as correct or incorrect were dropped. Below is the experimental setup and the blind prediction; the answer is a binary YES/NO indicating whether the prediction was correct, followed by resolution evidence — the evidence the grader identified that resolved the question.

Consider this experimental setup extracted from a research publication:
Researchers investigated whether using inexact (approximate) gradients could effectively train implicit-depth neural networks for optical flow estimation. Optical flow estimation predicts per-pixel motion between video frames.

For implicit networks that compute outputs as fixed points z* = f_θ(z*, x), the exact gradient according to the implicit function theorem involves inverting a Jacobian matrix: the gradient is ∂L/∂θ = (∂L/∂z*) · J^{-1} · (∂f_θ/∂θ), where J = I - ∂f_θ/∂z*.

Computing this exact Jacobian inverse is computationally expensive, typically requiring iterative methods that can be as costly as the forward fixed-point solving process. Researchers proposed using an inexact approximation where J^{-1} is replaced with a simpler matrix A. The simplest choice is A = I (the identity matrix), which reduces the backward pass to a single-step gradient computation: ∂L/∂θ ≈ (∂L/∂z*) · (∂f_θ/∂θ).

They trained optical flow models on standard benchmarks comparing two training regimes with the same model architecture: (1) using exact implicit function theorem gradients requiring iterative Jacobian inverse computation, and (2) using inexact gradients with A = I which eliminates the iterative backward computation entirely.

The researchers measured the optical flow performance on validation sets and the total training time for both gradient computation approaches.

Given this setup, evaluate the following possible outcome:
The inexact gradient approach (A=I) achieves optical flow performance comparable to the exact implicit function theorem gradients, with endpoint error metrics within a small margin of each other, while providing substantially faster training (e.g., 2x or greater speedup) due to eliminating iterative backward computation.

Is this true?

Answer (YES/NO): YES